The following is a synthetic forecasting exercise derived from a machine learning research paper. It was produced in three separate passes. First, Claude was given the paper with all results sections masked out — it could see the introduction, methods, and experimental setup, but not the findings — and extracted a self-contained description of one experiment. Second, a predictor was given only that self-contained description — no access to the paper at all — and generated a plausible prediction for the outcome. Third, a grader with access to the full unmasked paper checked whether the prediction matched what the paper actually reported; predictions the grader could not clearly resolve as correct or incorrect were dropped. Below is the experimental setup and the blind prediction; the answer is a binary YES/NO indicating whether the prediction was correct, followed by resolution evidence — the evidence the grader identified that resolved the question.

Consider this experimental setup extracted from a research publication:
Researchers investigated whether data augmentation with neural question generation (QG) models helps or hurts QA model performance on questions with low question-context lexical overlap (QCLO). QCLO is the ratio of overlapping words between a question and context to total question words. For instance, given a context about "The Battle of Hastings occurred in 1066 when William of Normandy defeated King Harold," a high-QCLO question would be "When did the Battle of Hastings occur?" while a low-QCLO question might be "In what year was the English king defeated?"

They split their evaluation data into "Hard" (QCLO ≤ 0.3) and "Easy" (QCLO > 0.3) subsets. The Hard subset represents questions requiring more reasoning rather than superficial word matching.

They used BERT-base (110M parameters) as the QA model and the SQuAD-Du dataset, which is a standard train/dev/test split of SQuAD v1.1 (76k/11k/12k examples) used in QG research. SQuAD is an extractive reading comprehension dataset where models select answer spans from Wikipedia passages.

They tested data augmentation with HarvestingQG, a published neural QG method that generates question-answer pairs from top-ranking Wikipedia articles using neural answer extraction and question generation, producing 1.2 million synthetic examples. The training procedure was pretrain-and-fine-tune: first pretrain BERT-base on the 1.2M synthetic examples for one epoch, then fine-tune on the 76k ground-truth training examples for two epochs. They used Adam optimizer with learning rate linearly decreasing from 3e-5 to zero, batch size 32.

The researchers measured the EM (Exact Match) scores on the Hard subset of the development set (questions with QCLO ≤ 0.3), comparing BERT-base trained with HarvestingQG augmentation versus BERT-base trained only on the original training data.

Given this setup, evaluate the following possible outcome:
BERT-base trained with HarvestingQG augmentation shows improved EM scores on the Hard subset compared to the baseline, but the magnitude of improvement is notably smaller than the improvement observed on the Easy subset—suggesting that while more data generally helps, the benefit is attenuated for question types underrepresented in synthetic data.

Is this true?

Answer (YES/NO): NO